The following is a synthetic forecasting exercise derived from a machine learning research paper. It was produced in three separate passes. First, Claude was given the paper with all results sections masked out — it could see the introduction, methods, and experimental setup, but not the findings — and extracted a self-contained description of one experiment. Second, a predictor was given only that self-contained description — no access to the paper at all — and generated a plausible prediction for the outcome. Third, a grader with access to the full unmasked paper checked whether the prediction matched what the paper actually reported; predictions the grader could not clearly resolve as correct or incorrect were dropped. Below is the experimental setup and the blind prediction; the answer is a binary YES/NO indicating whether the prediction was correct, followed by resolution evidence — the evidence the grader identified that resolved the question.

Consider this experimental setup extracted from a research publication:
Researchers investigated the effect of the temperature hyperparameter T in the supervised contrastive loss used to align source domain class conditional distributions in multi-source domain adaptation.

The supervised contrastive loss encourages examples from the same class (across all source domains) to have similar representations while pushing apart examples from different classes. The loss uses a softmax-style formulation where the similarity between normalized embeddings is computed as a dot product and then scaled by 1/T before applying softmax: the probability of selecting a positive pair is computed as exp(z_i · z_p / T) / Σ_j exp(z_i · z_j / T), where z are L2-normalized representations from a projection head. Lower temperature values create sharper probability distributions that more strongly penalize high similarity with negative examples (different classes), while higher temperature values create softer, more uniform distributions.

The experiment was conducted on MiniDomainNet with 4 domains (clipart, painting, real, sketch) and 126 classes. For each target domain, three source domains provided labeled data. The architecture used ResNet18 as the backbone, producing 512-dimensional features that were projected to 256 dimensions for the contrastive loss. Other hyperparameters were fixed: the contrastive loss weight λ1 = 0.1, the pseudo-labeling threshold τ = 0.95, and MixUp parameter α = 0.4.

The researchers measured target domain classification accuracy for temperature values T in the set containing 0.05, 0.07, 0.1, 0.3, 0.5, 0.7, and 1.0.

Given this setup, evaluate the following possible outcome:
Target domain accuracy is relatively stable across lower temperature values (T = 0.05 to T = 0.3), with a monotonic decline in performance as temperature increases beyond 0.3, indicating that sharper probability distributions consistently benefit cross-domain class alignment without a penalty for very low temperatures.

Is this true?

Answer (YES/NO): NO